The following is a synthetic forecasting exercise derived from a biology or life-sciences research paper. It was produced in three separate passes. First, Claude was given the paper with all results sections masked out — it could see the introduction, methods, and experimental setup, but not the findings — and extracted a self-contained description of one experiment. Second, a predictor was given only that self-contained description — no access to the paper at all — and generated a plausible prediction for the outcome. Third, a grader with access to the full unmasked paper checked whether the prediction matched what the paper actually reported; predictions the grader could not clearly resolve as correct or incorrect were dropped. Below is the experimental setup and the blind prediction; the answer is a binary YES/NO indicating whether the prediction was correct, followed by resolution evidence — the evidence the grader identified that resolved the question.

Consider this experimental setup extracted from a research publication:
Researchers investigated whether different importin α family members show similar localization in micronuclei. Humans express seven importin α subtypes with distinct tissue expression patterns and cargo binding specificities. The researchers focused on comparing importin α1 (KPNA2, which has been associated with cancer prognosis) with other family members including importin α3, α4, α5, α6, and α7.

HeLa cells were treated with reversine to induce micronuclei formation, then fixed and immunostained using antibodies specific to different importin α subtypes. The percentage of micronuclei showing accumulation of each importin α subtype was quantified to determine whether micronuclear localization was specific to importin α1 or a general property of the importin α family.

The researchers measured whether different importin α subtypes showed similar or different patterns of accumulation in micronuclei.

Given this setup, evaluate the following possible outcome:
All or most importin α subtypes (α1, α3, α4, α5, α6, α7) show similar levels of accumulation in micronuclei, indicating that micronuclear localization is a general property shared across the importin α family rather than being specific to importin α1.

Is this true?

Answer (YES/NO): YES